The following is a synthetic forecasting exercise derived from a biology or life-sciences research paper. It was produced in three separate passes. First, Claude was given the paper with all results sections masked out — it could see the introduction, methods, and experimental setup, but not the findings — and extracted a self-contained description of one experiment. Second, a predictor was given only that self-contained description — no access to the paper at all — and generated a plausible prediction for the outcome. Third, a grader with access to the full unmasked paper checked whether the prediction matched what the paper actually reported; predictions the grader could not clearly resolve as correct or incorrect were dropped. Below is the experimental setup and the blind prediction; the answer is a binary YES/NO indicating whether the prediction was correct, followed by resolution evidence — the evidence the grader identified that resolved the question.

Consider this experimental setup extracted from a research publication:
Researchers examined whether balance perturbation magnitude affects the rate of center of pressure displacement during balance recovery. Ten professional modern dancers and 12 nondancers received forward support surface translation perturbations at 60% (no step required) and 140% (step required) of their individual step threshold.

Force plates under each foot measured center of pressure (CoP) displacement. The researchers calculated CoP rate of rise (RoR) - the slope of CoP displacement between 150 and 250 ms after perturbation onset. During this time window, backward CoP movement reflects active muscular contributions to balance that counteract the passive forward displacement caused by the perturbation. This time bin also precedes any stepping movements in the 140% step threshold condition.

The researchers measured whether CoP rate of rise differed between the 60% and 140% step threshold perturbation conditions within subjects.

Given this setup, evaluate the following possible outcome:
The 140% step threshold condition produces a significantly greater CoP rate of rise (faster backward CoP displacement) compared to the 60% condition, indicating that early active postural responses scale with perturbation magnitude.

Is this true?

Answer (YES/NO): YES